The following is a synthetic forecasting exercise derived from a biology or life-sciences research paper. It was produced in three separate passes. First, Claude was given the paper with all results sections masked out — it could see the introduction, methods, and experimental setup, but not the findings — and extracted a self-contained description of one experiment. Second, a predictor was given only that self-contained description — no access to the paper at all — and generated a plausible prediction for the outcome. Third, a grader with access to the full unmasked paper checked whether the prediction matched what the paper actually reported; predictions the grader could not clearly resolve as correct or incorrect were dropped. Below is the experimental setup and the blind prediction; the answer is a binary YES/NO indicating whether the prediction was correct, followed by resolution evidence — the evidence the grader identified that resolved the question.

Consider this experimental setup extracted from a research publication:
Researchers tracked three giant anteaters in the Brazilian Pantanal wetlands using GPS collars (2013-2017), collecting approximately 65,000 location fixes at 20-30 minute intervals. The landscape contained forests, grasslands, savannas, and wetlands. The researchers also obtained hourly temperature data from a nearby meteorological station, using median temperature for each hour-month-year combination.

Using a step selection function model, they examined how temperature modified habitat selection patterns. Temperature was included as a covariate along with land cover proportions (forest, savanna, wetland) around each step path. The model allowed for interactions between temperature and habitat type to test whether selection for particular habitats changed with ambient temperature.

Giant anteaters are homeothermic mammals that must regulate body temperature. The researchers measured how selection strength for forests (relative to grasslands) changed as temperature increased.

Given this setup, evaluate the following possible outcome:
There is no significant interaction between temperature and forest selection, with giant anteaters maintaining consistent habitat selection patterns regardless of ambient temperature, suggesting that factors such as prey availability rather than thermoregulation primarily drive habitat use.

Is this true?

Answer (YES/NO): NO